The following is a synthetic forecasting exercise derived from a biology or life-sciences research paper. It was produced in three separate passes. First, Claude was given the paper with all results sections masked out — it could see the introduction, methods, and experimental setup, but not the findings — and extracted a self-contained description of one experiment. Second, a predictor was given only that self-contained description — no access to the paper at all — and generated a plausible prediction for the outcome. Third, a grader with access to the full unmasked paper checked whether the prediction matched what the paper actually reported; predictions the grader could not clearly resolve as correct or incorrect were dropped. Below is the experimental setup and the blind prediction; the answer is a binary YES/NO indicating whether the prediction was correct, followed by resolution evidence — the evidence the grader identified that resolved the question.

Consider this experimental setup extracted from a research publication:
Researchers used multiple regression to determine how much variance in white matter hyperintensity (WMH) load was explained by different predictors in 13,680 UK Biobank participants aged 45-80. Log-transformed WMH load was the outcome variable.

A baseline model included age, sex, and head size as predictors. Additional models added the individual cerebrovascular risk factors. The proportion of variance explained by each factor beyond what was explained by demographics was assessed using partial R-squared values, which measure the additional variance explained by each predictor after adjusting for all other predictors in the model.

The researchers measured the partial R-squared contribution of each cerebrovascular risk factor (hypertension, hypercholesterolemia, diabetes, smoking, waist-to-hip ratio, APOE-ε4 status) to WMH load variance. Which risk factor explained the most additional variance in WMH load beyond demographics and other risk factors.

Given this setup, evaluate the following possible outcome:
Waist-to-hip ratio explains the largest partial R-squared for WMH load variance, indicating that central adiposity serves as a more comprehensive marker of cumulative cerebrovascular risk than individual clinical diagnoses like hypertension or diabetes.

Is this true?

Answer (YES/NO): NO